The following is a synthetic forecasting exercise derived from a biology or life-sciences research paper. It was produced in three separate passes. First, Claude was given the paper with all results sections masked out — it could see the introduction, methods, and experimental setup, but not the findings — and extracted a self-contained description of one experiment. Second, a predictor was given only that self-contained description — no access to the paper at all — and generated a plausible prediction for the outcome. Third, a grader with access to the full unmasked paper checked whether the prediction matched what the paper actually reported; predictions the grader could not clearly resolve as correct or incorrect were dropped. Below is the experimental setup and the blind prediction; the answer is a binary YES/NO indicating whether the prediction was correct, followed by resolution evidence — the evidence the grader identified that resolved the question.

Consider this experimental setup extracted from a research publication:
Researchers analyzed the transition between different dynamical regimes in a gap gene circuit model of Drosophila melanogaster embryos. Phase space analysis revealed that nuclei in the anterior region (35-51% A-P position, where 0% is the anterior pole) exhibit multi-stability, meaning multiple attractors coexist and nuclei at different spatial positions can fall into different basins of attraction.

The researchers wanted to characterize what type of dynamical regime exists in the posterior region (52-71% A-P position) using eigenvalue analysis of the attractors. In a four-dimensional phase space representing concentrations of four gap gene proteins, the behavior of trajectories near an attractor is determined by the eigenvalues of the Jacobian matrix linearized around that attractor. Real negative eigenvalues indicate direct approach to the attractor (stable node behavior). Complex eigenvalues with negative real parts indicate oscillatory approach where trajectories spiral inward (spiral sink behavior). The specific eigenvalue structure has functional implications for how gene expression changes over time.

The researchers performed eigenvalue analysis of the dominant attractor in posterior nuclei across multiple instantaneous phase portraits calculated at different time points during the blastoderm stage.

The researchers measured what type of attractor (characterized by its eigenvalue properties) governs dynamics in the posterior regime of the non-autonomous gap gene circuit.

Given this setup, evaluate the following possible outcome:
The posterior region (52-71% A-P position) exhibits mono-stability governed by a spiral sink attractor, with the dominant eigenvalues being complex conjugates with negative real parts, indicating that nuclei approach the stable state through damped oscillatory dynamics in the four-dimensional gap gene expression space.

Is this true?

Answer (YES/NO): YES